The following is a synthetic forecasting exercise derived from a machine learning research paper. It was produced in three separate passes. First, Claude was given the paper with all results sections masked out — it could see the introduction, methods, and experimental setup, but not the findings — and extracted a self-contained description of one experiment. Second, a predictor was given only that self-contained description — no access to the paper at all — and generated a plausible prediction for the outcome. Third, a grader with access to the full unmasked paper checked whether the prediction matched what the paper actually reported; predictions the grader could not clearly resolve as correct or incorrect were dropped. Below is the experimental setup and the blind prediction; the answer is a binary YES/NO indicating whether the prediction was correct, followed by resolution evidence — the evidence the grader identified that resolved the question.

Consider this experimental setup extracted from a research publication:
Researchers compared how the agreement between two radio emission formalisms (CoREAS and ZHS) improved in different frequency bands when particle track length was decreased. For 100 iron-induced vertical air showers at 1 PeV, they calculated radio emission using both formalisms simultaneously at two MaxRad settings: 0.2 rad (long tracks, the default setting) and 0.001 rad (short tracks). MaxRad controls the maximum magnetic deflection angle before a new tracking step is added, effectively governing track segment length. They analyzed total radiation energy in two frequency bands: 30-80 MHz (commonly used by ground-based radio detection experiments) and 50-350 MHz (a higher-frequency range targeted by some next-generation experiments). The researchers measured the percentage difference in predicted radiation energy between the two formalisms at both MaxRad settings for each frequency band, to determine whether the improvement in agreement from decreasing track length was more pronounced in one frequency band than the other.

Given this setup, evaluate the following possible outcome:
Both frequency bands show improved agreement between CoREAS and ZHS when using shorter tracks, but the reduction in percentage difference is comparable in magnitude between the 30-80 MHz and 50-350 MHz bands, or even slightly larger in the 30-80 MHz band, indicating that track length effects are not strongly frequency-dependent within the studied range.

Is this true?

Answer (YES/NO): NO